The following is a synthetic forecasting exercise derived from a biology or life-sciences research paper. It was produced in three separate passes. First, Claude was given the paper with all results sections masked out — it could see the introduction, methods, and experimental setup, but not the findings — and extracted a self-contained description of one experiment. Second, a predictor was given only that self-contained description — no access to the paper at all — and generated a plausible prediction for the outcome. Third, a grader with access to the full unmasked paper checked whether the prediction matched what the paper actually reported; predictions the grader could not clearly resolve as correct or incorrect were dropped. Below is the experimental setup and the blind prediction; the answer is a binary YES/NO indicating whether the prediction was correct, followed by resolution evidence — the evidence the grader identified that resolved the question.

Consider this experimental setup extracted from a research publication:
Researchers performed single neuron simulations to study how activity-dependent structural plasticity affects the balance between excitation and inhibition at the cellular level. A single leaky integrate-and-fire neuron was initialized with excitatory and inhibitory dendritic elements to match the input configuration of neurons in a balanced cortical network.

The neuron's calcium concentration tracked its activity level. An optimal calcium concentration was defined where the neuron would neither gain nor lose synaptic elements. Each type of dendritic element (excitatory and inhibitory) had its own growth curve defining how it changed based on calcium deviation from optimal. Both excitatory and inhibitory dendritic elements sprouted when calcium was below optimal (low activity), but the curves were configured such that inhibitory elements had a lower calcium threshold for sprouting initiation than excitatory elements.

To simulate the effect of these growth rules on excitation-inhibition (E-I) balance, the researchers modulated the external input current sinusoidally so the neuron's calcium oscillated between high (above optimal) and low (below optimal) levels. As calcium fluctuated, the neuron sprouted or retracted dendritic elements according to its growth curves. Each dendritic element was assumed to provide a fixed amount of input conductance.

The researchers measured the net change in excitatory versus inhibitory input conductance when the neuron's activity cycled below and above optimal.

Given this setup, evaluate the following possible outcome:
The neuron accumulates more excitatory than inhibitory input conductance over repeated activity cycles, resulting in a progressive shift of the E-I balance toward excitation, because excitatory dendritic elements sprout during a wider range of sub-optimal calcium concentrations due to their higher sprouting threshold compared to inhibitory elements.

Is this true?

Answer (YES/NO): NO